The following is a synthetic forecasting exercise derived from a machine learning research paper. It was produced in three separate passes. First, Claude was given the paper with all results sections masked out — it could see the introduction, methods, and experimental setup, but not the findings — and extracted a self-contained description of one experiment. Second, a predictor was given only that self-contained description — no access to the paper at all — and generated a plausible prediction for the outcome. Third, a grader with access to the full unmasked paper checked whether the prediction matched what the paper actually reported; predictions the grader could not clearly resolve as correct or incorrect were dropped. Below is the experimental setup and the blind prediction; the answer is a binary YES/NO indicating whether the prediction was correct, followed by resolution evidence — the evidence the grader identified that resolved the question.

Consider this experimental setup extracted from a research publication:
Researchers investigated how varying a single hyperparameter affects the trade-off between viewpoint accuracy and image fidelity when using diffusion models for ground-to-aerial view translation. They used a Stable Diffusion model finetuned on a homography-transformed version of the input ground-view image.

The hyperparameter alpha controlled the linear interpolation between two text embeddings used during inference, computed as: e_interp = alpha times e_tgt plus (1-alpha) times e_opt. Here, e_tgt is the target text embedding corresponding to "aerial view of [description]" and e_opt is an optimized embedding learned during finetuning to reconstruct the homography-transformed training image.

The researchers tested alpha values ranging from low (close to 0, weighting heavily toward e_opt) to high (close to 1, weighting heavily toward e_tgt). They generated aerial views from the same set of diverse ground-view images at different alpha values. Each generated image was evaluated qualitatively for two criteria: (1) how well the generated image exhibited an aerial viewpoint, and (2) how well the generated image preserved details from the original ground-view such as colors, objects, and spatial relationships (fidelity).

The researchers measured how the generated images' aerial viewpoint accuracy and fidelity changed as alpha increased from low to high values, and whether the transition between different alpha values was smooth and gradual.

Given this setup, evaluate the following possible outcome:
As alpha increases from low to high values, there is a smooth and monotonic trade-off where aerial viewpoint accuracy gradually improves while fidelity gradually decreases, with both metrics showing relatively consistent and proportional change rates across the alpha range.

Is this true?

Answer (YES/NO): NO